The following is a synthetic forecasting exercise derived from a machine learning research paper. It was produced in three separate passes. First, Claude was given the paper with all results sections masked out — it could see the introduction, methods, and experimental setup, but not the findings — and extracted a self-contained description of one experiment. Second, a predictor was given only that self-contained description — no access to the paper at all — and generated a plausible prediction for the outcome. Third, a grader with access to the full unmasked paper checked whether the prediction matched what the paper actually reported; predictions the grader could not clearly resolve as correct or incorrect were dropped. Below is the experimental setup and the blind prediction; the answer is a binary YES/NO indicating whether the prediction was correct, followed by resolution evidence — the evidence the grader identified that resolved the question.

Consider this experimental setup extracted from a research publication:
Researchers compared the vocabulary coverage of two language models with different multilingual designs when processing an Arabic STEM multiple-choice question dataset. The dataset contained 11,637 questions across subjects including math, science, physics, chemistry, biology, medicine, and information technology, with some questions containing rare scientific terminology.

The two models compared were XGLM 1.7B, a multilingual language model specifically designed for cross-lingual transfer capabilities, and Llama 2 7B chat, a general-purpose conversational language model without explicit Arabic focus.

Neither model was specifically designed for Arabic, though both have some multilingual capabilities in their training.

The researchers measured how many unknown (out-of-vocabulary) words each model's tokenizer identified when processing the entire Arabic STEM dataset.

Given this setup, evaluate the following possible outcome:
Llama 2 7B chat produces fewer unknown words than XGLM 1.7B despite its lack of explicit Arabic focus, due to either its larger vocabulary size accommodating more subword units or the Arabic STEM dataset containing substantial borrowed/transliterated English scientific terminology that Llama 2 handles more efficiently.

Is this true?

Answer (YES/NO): YES